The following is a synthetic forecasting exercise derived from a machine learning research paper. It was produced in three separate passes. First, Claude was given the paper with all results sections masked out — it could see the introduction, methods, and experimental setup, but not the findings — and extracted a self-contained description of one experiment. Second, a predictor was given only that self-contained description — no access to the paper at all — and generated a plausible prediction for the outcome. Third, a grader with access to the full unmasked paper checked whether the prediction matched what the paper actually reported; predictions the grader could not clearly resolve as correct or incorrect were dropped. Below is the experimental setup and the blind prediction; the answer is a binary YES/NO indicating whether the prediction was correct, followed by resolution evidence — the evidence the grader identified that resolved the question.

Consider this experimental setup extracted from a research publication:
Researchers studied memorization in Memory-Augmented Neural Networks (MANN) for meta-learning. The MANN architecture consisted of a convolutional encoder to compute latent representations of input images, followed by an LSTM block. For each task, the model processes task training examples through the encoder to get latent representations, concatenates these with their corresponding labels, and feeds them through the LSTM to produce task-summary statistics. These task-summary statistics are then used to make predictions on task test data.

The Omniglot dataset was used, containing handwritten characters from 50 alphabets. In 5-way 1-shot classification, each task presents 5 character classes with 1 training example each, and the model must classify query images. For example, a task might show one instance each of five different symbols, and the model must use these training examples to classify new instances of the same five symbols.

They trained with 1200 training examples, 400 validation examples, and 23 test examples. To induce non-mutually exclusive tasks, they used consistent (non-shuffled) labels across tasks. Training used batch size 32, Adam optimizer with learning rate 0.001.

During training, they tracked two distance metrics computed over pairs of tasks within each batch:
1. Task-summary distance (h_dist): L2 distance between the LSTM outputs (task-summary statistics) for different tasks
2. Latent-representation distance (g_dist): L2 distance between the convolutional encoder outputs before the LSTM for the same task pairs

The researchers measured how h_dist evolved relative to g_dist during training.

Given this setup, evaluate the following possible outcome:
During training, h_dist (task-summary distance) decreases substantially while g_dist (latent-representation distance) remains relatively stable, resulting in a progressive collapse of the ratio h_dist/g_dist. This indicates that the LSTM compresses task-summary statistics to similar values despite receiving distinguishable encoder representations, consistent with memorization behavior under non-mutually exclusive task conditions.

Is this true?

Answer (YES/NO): YES